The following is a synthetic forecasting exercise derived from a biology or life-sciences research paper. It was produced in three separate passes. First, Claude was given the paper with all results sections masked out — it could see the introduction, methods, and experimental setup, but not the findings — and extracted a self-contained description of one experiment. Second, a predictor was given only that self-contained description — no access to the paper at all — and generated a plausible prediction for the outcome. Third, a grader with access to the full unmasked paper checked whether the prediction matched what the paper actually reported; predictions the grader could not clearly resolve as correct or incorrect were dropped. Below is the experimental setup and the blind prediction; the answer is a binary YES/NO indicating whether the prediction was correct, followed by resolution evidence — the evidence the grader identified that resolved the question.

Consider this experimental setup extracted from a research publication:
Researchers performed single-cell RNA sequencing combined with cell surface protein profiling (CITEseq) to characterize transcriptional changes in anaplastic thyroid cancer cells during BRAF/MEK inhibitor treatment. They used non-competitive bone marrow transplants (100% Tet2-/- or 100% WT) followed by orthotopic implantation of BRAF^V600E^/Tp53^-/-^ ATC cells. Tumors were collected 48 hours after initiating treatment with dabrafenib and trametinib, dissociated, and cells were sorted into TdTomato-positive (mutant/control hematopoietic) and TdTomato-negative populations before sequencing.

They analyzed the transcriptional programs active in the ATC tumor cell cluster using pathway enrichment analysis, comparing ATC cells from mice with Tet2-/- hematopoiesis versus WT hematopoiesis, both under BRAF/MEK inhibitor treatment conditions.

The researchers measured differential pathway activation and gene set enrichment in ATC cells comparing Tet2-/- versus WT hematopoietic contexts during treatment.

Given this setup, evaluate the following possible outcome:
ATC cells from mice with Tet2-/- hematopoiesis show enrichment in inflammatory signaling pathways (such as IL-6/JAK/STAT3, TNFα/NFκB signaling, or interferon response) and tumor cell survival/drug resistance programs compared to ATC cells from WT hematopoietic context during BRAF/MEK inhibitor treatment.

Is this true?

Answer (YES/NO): NO